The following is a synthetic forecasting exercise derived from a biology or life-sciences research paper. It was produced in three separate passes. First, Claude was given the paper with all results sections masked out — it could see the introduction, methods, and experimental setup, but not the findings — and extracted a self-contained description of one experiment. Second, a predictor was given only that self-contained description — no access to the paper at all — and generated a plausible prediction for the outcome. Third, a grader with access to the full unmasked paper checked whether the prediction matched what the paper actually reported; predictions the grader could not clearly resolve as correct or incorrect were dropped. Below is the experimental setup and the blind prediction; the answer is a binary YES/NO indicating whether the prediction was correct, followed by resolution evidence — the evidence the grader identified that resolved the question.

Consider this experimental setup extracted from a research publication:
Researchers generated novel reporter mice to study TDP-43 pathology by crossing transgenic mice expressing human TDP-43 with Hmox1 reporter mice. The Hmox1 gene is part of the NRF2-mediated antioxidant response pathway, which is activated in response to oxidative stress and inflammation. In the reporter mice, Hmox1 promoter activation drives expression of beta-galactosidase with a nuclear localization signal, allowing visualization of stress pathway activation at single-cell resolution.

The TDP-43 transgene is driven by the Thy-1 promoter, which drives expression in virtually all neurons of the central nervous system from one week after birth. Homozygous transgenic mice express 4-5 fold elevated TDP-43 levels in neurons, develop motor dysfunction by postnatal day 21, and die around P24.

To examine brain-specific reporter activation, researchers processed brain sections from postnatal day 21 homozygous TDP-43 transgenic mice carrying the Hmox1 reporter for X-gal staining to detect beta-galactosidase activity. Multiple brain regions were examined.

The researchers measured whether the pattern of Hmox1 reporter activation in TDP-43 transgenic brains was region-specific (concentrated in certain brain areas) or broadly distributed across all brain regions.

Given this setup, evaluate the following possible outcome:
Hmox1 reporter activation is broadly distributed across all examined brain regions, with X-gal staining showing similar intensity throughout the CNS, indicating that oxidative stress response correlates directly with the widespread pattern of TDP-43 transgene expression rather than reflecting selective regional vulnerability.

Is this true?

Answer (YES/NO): NO